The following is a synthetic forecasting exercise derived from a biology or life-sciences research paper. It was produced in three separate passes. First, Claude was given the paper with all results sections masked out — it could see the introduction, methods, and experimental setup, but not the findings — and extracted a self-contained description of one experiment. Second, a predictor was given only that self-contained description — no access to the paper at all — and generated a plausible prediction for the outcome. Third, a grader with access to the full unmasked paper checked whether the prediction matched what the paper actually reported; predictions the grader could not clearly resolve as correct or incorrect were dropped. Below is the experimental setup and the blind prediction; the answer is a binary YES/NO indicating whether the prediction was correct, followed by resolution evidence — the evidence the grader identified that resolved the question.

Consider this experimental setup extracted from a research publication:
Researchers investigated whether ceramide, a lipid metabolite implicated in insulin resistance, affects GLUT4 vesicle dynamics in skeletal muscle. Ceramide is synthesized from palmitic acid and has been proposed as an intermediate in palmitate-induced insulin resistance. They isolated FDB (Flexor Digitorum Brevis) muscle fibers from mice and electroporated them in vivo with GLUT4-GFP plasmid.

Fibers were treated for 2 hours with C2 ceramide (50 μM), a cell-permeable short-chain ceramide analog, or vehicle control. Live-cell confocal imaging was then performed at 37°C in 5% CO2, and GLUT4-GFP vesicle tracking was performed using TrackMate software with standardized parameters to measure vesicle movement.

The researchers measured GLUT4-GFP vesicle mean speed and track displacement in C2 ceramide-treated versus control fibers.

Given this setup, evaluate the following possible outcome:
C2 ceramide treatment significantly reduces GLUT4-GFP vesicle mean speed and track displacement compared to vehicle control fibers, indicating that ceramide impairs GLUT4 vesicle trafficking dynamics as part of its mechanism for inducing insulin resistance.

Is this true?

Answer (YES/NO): NO